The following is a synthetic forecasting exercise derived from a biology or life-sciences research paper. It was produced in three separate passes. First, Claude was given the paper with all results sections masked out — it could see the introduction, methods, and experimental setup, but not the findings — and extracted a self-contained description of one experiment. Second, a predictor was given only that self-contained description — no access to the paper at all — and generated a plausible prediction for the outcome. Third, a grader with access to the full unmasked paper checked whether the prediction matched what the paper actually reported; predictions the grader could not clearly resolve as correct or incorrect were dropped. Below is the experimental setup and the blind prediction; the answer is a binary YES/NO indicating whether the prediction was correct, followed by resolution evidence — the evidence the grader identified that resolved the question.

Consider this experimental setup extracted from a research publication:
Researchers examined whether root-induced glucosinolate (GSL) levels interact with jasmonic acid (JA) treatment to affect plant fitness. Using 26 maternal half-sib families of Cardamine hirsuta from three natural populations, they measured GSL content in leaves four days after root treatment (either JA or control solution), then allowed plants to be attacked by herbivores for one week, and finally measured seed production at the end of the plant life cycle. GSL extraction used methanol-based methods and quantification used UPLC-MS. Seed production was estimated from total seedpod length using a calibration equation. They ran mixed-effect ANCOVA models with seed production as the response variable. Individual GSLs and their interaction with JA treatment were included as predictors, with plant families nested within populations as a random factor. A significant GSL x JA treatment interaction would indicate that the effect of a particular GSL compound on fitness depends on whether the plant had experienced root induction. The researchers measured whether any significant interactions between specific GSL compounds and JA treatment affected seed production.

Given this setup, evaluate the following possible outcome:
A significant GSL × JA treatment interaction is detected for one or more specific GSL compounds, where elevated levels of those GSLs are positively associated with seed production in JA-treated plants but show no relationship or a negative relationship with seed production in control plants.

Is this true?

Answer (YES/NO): YES